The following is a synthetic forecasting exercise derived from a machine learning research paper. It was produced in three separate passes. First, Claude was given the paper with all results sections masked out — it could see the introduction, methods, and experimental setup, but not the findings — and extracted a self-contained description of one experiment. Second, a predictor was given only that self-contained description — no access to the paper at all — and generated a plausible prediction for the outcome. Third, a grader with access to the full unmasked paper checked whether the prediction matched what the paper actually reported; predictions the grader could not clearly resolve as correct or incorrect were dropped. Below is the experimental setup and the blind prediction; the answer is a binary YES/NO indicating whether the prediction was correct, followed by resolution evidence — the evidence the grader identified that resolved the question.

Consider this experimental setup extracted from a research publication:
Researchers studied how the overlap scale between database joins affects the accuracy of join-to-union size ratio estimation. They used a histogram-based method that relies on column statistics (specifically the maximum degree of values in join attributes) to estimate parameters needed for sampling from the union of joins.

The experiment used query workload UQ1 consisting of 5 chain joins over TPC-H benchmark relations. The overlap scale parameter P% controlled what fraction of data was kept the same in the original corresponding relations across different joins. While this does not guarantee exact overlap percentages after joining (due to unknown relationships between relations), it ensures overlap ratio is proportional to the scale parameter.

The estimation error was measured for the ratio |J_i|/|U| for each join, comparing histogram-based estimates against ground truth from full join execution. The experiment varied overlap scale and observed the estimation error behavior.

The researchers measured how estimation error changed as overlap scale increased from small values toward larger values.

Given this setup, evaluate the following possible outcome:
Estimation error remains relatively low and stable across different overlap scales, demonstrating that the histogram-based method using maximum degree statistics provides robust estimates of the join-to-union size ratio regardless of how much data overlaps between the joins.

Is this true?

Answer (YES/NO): NO